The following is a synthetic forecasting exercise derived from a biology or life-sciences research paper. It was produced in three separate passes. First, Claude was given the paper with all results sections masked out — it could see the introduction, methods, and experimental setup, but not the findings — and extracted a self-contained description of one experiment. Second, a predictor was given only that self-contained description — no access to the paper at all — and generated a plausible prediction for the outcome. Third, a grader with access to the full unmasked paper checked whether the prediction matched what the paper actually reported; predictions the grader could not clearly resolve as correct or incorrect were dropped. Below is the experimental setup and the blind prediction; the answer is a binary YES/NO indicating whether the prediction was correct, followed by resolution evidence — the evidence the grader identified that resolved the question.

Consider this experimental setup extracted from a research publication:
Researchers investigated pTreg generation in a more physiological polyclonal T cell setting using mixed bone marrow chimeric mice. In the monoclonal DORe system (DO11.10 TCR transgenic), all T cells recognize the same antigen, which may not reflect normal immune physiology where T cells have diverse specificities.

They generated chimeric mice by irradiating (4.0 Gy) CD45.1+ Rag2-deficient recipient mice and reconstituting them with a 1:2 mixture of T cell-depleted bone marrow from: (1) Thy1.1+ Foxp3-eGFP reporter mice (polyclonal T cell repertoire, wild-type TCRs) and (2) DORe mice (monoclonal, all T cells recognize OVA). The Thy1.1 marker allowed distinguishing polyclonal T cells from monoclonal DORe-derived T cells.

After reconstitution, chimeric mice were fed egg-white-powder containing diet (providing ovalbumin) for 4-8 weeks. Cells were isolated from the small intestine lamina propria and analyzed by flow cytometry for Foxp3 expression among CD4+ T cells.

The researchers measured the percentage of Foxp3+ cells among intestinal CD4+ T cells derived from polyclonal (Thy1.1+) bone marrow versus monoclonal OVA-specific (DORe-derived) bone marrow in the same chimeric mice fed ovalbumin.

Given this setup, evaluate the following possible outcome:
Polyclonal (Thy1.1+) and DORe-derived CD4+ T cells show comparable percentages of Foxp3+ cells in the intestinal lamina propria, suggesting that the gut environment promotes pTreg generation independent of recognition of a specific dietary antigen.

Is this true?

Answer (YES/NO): NO